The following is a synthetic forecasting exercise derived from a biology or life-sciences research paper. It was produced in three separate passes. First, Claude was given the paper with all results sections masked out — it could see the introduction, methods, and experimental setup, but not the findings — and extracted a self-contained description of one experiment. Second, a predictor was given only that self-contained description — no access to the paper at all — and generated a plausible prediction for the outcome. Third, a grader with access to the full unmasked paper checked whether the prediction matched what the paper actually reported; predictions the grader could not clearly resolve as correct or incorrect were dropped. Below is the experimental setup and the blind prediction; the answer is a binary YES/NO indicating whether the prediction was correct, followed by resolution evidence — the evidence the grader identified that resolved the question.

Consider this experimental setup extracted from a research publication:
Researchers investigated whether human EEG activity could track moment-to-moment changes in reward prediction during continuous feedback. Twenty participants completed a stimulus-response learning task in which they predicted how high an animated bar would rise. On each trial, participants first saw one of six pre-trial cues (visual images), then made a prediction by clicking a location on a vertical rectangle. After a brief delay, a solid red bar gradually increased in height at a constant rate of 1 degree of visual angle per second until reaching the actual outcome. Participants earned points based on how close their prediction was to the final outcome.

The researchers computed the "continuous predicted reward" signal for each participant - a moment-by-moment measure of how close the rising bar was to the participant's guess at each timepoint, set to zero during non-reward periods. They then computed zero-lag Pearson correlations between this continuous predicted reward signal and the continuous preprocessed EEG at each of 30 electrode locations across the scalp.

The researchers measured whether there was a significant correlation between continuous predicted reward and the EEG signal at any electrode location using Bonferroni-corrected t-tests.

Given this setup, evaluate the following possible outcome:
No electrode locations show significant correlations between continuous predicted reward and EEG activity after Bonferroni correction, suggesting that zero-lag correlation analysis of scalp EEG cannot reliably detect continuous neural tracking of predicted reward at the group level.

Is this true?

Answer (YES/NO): NO